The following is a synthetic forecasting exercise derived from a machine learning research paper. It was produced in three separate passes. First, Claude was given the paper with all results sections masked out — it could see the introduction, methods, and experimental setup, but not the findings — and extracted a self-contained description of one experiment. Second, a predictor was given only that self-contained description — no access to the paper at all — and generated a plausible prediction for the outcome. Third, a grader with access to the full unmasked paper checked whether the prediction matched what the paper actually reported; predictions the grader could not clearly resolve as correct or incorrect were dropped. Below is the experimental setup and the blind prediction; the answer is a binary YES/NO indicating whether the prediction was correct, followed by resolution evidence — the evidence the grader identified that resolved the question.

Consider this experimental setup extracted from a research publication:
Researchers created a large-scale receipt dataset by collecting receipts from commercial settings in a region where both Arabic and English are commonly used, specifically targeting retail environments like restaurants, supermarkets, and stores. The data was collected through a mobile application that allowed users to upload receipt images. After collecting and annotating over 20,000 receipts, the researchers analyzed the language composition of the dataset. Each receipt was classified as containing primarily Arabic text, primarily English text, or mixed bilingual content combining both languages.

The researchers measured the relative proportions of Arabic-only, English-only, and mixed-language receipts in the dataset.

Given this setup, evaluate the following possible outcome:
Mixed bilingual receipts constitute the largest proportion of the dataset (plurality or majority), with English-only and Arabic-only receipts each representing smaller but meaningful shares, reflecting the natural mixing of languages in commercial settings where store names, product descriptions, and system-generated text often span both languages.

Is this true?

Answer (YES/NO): NO